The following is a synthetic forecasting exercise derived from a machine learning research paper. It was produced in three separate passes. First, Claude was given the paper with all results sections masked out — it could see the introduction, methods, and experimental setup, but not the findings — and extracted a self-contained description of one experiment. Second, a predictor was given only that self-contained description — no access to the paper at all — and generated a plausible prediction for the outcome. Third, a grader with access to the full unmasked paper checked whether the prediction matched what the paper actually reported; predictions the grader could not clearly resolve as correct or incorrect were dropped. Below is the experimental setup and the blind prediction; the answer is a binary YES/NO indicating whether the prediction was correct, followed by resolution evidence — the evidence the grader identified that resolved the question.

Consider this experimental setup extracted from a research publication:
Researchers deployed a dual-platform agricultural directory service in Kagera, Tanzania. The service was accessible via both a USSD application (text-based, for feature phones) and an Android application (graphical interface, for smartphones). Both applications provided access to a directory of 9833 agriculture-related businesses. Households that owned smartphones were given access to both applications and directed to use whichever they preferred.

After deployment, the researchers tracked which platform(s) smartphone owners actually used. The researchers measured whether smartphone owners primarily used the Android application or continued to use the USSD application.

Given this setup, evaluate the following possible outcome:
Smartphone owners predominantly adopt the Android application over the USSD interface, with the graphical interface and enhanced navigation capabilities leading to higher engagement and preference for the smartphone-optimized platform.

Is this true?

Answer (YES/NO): NO